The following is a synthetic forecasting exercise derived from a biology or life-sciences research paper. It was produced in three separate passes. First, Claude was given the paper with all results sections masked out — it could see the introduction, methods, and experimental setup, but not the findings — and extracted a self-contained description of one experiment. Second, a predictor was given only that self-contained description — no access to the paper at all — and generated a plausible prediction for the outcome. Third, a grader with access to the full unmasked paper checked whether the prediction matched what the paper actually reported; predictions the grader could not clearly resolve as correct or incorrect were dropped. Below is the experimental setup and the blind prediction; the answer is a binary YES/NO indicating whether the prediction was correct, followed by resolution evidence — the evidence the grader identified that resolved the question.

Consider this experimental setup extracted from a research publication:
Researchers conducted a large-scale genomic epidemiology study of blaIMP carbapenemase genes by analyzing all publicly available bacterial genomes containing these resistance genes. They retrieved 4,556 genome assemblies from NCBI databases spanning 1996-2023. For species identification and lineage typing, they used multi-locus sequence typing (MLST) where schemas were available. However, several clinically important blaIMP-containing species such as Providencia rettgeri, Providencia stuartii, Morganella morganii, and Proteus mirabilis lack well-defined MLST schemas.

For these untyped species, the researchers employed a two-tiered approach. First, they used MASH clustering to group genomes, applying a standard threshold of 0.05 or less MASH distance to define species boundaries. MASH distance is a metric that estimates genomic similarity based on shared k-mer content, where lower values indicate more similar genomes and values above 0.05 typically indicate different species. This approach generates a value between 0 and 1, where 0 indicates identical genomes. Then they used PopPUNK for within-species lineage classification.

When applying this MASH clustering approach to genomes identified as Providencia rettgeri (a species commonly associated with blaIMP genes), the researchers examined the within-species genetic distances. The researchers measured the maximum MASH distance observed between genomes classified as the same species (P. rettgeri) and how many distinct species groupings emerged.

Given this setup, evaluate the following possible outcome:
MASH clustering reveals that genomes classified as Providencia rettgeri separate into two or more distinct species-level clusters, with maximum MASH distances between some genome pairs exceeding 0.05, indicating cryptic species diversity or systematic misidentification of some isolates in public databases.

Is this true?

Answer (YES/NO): YES